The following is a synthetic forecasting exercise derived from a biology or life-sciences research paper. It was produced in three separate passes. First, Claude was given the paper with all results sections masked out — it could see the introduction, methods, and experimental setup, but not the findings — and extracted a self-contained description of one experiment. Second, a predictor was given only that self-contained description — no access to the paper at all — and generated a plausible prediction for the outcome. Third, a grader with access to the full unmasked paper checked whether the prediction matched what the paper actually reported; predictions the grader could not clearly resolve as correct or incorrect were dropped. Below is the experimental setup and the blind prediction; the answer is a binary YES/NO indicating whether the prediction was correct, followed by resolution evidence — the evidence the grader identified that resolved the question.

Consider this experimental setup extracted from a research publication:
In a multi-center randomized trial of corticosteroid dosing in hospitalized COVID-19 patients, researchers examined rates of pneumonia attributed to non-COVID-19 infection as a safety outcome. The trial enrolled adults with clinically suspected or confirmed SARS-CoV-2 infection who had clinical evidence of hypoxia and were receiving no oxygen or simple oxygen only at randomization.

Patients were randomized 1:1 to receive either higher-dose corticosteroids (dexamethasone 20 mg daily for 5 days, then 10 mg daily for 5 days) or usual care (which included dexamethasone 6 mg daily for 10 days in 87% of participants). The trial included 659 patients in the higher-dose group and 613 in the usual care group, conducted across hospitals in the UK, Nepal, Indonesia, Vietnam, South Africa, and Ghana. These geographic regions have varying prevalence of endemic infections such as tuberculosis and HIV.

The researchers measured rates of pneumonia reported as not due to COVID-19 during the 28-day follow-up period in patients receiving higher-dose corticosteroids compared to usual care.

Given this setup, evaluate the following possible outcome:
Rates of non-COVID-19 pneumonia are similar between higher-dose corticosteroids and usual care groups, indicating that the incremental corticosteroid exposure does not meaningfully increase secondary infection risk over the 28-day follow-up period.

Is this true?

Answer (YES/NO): NO